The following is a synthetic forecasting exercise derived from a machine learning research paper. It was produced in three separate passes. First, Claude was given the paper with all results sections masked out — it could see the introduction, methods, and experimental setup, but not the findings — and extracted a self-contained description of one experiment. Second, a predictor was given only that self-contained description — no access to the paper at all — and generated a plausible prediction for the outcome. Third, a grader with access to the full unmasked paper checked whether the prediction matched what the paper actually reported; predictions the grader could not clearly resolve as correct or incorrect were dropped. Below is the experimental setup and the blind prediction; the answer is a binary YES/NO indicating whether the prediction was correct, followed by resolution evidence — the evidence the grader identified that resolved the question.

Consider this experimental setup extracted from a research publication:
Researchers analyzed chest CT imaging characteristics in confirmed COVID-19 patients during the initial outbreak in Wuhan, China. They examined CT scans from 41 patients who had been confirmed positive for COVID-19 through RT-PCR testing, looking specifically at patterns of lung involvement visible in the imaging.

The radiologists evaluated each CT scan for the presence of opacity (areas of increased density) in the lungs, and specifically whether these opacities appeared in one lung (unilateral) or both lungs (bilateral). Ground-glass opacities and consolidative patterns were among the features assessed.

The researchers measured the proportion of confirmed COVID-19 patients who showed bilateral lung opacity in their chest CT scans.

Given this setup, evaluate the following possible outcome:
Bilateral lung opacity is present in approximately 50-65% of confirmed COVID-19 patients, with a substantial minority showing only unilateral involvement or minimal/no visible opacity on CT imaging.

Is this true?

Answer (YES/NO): NO